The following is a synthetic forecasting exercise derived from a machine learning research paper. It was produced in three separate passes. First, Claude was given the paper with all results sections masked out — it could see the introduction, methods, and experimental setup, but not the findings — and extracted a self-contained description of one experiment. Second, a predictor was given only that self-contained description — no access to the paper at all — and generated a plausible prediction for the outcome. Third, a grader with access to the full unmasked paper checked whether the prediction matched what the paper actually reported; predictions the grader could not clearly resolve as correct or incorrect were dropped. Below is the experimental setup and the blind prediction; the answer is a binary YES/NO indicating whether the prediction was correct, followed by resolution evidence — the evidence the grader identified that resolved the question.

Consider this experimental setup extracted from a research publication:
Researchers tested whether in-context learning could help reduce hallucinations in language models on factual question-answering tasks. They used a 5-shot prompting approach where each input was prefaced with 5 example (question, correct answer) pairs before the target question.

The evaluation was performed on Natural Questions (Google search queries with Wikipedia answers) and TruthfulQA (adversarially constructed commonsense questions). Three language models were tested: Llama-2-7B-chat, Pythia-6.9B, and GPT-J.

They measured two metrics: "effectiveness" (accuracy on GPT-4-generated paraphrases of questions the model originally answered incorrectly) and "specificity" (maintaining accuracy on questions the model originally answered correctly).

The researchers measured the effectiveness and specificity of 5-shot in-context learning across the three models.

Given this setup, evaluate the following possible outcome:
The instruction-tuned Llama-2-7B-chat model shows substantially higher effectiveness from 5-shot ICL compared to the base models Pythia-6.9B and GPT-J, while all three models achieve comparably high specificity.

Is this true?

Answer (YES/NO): NO